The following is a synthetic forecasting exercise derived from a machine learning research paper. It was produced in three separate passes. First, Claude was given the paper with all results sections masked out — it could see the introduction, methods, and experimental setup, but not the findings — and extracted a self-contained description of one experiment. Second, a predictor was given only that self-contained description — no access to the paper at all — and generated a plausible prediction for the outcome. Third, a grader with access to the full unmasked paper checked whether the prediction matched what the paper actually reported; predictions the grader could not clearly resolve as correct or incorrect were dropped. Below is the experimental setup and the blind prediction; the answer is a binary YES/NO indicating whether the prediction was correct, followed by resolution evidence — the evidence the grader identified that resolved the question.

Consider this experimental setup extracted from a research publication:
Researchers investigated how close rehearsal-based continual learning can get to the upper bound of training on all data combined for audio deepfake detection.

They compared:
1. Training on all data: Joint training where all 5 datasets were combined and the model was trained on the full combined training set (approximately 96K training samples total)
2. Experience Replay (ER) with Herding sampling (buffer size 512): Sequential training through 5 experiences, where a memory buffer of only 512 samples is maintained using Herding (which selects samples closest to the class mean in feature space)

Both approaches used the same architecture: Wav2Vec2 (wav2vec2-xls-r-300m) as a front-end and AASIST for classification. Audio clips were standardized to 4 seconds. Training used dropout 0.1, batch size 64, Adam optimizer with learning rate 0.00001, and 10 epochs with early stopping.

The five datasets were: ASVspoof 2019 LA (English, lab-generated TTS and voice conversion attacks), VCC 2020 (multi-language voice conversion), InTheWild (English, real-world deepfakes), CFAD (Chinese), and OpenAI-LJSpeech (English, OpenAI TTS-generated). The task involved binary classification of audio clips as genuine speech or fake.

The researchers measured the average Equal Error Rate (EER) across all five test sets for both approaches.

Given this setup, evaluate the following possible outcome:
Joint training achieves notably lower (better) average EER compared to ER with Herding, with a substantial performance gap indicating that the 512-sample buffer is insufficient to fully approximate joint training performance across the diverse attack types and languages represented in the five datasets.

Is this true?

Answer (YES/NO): NO